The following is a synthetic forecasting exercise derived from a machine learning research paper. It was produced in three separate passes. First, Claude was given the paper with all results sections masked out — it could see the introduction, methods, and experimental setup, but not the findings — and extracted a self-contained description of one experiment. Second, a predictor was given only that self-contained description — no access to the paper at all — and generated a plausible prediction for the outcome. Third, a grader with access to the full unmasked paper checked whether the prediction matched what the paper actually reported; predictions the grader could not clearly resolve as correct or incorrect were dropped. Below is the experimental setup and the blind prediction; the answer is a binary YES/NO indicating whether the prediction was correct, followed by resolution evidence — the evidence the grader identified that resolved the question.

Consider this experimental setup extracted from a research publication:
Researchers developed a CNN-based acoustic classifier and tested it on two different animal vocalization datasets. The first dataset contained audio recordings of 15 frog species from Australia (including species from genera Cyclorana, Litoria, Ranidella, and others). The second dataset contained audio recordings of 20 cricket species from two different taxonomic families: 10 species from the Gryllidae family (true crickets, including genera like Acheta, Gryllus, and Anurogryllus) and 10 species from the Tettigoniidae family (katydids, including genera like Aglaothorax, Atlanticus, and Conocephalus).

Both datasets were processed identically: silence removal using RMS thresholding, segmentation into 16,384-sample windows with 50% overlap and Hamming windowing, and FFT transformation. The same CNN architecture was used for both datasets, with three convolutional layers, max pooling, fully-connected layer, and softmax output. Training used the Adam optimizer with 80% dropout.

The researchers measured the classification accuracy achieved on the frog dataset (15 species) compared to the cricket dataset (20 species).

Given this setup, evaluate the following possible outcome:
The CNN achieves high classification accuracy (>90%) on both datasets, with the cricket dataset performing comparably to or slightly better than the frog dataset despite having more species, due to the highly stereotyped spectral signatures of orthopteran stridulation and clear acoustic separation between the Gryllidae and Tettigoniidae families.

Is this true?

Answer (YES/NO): NO